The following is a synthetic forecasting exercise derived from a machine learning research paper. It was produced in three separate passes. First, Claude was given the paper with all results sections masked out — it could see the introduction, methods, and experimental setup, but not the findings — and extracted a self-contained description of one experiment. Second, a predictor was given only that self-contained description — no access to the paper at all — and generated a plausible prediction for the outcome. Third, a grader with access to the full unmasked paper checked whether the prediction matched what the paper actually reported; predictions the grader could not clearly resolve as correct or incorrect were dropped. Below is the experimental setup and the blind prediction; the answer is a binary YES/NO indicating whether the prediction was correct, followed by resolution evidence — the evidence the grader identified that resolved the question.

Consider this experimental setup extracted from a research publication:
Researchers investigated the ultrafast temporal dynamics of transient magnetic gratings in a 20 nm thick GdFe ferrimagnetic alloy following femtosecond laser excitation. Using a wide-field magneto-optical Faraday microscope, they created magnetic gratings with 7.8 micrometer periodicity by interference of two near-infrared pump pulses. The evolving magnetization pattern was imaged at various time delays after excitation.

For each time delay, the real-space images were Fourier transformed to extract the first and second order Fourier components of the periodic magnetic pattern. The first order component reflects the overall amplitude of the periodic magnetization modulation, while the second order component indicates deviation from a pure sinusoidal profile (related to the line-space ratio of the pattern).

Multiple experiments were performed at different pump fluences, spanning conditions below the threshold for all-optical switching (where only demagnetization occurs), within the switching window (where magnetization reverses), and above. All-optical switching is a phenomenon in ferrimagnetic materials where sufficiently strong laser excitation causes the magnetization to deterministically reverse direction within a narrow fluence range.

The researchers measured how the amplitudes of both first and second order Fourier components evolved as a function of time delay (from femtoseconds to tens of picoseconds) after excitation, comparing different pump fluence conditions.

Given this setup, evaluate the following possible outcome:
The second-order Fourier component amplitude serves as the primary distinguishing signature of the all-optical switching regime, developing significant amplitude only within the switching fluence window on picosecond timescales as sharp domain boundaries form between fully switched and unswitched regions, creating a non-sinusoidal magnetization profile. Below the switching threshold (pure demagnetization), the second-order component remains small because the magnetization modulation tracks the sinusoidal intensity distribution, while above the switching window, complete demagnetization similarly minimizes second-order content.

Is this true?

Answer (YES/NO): NO